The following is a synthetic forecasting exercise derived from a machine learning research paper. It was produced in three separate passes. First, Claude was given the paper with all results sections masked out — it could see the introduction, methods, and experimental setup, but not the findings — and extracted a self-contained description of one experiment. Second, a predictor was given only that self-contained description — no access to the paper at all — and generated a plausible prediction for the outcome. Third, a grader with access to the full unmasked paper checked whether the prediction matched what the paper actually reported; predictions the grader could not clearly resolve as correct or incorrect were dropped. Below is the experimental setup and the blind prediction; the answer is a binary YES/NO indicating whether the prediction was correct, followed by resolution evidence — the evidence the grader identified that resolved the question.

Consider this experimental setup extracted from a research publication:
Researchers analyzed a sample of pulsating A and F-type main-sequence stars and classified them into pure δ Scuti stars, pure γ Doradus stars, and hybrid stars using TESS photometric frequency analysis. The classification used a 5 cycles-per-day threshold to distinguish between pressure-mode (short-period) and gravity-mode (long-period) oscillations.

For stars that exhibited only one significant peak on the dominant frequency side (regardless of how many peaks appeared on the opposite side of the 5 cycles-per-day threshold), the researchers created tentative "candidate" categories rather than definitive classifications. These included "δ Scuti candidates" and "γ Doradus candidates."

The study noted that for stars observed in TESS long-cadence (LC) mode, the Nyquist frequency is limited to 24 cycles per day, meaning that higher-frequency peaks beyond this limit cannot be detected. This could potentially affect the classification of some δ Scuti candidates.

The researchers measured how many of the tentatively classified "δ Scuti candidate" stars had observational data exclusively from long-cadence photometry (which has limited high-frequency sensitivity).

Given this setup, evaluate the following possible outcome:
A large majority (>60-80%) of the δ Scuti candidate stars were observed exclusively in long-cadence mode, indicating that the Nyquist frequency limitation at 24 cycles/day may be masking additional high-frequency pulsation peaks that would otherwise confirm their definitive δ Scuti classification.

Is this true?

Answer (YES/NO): NO